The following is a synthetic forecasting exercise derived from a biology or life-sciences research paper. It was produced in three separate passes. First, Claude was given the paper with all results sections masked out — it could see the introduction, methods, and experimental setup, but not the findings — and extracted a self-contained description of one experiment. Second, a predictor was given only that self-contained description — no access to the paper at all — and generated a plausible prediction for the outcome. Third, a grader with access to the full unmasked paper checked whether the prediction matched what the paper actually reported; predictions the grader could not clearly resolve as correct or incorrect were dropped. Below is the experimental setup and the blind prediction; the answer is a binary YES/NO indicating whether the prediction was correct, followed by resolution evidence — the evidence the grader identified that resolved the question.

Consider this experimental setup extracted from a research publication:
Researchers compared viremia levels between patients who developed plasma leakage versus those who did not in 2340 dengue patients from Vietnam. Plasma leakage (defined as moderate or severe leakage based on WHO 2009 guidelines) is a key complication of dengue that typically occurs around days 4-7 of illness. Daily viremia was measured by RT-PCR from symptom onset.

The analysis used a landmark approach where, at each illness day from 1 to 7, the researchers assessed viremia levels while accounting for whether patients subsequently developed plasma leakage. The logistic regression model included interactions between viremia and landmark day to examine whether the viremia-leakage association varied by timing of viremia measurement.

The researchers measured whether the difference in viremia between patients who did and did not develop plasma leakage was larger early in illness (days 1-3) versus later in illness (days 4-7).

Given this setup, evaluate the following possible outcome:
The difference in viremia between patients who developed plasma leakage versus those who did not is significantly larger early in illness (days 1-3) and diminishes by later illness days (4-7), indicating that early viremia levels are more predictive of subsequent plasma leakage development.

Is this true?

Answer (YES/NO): YES